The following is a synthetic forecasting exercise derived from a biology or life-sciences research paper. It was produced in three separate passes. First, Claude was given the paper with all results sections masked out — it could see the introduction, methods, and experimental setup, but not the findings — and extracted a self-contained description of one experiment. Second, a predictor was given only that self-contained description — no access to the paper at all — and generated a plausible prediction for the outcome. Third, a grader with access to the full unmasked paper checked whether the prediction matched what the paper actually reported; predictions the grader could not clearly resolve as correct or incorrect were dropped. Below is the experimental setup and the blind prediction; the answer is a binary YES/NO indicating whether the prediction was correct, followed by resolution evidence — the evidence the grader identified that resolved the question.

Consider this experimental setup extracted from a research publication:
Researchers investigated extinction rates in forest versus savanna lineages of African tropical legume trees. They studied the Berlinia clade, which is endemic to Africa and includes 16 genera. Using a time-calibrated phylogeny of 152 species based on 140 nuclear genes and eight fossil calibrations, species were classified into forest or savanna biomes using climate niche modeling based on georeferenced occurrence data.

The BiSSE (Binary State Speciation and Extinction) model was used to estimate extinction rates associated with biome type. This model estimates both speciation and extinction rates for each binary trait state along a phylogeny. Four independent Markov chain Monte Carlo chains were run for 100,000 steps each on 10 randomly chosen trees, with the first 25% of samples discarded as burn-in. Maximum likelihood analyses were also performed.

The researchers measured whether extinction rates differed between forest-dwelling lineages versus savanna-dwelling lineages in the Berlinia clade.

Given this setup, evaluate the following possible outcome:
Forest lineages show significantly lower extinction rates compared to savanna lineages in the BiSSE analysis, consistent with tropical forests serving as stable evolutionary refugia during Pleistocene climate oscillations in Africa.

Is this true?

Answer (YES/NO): NO